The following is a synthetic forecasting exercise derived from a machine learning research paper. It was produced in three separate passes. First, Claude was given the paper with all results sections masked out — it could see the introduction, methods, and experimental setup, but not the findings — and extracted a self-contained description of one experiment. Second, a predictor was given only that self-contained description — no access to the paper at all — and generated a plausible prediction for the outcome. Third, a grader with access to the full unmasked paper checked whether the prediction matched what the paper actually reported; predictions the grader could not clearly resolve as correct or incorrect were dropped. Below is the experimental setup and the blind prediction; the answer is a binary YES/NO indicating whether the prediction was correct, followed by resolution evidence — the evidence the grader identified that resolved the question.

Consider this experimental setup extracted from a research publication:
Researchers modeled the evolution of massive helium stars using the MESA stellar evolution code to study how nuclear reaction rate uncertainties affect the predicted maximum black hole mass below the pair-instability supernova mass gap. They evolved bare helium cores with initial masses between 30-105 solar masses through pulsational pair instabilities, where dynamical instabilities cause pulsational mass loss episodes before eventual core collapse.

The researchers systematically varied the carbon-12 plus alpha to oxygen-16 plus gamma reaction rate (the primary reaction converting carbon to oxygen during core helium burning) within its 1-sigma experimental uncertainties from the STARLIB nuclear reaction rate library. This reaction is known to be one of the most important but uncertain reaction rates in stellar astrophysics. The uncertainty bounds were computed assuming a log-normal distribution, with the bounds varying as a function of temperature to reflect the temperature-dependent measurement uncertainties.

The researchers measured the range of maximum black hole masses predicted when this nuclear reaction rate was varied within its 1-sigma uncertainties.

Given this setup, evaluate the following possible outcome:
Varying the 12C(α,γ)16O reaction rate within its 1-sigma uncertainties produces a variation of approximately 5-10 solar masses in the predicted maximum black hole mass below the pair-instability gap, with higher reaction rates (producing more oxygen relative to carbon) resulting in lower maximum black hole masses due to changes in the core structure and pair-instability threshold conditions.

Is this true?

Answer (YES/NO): NO